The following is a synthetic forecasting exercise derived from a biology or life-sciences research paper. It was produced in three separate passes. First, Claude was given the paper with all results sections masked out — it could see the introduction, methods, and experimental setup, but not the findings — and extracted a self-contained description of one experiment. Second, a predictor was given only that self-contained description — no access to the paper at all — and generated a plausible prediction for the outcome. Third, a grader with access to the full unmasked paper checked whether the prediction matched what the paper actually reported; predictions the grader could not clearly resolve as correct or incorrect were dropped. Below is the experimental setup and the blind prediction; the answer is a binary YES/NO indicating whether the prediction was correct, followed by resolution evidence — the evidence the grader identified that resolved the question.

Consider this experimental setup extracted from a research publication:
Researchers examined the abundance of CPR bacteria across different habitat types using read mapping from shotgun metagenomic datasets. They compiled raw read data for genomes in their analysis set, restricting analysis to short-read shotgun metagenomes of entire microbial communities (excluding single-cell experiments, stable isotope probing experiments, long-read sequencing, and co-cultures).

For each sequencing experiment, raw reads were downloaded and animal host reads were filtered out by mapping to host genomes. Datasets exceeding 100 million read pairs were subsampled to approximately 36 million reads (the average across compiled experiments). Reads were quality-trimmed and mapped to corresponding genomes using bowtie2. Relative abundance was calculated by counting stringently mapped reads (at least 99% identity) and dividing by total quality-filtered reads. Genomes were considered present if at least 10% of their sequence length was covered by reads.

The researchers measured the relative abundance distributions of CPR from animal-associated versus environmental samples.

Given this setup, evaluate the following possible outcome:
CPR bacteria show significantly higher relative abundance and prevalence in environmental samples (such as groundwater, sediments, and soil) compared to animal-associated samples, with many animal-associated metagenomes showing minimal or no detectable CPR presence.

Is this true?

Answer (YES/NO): NO